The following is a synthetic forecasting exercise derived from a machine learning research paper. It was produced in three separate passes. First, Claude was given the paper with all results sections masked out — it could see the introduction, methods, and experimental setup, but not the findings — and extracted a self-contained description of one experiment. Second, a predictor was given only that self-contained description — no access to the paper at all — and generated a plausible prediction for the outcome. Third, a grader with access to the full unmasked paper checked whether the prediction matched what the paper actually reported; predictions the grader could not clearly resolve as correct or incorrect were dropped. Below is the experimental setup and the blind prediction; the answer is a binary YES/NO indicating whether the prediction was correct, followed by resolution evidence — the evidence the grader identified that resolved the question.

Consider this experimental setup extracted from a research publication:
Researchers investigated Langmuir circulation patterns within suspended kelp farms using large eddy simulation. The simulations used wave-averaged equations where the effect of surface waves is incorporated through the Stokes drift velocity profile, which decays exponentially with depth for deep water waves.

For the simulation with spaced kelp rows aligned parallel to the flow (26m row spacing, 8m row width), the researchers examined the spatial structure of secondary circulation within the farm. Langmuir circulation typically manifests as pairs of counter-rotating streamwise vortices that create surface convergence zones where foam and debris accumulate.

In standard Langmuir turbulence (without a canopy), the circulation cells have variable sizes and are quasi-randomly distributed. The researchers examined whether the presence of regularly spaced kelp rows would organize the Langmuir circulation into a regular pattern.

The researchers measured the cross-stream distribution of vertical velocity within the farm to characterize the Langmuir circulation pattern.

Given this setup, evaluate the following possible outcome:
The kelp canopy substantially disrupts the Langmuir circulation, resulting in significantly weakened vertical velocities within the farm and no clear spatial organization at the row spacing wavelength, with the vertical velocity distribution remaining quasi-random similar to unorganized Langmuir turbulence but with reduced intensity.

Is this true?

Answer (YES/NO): NO